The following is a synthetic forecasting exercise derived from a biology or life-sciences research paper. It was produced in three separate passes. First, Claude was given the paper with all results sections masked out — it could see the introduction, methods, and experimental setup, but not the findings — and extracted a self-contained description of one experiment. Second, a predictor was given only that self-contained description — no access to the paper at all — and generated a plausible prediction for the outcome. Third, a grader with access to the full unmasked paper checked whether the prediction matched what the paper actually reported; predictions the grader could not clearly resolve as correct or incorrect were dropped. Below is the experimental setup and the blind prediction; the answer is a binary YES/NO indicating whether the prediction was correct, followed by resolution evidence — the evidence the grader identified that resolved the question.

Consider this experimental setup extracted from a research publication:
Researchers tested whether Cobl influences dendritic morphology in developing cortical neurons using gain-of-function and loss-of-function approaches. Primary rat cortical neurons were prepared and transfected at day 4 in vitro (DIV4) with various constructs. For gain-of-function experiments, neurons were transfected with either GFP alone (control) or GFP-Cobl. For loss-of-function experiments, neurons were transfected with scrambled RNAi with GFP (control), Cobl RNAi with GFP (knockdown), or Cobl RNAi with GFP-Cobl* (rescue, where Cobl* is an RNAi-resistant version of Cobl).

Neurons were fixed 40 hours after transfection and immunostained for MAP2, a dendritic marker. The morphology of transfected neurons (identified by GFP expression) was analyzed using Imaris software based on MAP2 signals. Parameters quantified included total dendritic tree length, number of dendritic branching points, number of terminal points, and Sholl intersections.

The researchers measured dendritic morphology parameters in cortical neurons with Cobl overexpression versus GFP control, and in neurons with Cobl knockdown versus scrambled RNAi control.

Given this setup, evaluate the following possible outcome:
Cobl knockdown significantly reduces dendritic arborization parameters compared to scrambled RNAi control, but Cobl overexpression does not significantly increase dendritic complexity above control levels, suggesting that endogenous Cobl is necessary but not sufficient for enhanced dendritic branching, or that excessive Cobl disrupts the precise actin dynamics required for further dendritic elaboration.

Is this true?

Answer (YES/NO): NO